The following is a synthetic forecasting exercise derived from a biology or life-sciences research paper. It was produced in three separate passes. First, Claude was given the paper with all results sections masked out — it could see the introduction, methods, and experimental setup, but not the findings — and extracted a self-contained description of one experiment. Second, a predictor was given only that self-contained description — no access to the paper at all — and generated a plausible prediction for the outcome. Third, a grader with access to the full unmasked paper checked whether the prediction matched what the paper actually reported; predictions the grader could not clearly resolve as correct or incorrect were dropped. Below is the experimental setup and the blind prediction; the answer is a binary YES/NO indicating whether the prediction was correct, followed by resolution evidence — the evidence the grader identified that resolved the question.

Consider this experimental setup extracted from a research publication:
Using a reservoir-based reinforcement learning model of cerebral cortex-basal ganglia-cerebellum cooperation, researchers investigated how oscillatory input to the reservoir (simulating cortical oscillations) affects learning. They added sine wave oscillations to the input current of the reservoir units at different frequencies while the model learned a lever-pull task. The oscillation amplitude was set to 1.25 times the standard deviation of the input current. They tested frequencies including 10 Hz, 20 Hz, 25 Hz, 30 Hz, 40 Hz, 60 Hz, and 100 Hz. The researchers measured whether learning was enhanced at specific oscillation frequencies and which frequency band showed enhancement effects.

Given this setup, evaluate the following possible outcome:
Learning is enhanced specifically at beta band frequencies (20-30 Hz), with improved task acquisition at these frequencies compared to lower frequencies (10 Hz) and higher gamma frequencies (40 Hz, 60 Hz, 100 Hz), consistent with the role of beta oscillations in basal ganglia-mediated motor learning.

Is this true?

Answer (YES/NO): YES